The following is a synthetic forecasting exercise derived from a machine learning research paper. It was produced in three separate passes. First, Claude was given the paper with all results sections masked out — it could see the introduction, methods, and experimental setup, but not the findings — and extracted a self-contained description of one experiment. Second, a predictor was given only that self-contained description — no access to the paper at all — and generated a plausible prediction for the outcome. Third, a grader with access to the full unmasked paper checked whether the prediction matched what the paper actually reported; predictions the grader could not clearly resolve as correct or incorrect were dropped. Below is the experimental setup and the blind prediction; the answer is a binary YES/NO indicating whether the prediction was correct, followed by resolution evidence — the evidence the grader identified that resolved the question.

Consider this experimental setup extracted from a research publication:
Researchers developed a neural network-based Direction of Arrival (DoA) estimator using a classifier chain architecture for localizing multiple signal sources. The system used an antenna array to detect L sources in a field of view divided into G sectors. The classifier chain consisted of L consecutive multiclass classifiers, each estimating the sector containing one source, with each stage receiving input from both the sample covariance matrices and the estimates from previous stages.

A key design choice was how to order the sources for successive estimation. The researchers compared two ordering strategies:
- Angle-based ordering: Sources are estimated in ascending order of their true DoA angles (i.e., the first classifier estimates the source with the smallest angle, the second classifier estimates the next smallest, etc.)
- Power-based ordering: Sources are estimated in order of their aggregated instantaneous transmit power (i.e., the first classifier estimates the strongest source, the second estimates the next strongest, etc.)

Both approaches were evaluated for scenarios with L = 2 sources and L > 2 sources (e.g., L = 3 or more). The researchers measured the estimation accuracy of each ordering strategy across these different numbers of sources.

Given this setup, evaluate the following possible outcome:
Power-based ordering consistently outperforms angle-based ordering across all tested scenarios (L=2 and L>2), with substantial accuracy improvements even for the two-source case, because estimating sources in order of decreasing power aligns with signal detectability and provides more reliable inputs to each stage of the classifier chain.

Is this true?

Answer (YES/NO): NO